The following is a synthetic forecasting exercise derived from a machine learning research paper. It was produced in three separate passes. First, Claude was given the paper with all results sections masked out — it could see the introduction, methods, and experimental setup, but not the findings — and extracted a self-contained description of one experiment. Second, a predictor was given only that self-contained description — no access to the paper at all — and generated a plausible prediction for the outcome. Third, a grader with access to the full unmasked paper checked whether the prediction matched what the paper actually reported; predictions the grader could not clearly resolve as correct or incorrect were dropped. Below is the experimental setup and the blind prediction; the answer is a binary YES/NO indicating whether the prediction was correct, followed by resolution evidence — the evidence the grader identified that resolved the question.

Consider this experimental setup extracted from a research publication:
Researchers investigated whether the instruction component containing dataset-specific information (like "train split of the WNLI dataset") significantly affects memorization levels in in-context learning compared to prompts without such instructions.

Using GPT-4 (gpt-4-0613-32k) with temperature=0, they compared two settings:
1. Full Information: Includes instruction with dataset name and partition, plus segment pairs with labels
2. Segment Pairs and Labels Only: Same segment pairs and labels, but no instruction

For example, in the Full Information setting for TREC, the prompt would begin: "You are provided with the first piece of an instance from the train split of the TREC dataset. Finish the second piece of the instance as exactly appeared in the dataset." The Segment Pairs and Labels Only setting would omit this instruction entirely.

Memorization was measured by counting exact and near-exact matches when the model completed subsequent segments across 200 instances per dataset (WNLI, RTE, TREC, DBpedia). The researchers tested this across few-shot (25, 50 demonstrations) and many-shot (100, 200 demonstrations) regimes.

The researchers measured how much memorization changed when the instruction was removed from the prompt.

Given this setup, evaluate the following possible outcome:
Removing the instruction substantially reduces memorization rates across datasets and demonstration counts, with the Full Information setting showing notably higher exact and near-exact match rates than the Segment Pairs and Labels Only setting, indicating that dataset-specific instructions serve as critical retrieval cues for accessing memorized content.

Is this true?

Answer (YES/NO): NO